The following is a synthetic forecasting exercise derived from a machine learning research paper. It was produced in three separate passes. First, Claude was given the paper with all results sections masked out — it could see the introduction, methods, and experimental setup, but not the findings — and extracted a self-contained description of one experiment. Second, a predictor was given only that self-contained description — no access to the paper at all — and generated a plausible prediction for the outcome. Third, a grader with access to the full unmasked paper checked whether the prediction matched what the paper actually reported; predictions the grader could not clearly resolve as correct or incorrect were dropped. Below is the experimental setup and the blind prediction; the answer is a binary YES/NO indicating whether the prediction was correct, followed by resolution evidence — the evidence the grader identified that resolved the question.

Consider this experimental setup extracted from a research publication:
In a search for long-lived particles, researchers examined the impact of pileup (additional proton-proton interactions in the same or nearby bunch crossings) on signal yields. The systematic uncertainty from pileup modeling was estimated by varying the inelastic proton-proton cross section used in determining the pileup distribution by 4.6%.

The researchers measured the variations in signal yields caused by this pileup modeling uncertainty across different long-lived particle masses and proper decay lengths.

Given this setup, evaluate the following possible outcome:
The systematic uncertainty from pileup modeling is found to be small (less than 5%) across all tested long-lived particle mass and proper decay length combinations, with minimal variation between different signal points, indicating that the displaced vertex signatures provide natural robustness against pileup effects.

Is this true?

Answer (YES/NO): YES